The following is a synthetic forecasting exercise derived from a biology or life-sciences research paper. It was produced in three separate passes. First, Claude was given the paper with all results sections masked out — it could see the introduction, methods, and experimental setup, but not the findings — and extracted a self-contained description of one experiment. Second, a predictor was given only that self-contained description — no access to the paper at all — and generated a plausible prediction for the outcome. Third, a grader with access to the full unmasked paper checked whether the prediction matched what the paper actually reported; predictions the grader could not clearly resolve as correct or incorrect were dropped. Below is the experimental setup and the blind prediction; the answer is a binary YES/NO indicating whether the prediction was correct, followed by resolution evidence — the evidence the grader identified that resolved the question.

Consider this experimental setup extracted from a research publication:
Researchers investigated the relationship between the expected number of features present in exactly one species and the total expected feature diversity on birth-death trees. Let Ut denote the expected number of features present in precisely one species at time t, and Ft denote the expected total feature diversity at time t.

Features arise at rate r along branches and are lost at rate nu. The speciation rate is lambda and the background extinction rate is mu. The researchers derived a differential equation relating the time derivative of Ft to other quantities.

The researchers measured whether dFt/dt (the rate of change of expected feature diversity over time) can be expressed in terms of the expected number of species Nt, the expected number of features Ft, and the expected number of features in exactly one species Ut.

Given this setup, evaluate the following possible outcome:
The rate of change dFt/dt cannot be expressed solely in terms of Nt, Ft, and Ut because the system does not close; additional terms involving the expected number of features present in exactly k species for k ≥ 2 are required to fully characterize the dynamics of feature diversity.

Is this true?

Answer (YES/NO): NO